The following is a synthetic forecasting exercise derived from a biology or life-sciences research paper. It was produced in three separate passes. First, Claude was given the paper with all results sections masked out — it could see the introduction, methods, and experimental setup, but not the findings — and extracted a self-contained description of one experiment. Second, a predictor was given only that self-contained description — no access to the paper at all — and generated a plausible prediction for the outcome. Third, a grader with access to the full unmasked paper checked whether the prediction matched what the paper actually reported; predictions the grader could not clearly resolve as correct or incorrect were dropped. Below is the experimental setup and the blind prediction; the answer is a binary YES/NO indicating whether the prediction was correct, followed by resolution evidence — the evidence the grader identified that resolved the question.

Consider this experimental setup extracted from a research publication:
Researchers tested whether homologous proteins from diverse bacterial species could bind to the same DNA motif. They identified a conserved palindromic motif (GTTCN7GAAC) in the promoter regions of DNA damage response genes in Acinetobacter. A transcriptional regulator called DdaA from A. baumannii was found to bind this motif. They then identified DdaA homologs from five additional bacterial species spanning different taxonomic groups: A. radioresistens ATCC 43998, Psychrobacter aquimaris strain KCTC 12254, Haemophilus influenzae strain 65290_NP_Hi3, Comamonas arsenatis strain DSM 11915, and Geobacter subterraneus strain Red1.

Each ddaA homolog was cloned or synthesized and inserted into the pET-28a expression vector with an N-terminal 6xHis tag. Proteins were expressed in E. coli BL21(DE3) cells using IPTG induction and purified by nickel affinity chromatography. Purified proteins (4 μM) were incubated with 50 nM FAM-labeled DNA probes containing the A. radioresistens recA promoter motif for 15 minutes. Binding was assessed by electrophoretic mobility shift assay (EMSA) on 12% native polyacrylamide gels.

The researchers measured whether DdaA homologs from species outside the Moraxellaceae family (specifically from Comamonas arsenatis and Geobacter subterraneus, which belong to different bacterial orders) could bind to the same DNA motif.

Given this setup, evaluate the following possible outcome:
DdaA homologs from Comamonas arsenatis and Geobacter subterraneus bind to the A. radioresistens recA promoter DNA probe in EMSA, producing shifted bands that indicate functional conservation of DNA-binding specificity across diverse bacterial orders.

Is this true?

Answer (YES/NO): YES